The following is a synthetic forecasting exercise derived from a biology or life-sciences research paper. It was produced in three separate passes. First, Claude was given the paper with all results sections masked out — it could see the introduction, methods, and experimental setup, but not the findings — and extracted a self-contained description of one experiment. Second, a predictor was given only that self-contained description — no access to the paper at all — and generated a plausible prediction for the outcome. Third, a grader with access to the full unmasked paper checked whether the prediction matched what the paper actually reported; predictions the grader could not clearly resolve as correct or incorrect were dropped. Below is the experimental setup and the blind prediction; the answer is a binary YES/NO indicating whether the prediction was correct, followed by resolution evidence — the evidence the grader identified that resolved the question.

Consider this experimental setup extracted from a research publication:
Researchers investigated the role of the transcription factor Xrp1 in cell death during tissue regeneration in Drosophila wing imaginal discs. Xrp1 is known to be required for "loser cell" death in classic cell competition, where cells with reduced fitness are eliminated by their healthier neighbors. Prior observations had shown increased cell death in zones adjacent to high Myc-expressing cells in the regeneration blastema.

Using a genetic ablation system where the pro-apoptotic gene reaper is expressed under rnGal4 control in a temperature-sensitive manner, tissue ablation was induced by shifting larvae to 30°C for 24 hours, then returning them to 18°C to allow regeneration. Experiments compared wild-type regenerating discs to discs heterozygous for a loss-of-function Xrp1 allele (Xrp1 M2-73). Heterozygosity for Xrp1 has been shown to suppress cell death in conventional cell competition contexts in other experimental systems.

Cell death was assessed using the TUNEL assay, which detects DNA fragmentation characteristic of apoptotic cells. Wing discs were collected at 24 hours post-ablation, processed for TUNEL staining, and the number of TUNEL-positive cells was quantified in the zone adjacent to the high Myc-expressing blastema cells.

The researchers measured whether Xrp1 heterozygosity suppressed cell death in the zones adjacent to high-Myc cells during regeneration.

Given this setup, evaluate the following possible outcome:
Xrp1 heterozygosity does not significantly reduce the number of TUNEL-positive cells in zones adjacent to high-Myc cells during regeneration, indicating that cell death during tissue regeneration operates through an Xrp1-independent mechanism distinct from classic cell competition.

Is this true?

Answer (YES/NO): YES